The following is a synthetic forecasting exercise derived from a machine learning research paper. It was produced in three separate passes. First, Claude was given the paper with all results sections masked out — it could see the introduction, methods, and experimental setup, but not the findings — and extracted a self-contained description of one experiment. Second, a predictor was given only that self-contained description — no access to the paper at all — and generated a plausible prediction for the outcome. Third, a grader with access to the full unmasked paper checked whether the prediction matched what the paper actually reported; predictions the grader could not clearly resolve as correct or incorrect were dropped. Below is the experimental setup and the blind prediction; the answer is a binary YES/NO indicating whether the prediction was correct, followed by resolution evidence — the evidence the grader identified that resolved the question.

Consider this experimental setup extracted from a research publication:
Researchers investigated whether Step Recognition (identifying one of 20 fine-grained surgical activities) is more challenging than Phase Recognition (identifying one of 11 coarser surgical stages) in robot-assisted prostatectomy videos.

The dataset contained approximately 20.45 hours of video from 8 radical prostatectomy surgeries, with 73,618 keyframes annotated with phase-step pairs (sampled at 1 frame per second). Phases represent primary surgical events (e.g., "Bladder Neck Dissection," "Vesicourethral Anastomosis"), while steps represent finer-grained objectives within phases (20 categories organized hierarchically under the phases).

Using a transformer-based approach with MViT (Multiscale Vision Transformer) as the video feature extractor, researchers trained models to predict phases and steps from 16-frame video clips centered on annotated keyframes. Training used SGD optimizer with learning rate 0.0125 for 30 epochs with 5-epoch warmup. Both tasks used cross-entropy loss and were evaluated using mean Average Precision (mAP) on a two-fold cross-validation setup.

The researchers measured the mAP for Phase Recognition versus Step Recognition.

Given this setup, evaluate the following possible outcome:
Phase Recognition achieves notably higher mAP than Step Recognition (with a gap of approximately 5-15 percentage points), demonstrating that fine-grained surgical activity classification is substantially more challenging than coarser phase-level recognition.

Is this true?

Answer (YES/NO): YES